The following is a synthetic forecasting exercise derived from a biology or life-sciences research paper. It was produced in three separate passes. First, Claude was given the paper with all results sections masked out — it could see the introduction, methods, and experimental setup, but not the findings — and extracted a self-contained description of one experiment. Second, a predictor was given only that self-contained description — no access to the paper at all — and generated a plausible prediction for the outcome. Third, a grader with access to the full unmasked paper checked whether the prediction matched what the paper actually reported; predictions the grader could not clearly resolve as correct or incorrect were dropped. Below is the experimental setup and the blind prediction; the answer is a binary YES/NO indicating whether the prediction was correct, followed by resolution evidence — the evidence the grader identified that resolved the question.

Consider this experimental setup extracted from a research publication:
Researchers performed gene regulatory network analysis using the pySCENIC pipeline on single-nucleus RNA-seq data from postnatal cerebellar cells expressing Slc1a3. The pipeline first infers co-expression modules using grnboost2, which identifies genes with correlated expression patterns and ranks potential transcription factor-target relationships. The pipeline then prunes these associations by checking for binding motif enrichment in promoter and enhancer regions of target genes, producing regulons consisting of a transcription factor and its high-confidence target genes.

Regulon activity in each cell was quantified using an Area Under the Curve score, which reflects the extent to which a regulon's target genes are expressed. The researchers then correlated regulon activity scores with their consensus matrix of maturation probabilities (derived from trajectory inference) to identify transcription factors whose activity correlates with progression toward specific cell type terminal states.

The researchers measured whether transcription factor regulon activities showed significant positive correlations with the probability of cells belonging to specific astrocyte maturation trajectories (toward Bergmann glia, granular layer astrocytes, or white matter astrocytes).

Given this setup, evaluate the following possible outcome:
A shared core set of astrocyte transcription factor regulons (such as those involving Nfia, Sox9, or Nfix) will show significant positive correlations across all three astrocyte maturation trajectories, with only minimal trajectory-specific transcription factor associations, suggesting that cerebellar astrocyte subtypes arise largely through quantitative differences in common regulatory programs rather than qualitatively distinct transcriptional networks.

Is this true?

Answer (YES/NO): NO